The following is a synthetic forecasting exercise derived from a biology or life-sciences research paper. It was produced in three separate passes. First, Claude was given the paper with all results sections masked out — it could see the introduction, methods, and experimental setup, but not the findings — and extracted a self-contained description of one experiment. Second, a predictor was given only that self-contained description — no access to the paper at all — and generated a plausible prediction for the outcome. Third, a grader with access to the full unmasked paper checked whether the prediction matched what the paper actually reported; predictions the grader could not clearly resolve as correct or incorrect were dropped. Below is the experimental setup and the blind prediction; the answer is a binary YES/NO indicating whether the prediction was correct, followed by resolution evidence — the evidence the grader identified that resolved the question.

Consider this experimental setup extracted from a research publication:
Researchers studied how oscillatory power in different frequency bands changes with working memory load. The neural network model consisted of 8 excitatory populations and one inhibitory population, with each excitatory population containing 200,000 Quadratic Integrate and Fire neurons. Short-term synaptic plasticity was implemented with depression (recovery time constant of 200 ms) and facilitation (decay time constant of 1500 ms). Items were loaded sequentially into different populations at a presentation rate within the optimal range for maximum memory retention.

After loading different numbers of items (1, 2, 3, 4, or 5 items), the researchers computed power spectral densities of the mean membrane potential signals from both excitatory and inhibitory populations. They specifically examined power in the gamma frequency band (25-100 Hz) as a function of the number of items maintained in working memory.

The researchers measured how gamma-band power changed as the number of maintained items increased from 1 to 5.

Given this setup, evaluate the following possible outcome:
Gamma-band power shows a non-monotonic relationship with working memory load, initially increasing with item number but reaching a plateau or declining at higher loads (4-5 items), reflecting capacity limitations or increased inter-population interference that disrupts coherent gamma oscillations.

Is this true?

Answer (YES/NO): NO